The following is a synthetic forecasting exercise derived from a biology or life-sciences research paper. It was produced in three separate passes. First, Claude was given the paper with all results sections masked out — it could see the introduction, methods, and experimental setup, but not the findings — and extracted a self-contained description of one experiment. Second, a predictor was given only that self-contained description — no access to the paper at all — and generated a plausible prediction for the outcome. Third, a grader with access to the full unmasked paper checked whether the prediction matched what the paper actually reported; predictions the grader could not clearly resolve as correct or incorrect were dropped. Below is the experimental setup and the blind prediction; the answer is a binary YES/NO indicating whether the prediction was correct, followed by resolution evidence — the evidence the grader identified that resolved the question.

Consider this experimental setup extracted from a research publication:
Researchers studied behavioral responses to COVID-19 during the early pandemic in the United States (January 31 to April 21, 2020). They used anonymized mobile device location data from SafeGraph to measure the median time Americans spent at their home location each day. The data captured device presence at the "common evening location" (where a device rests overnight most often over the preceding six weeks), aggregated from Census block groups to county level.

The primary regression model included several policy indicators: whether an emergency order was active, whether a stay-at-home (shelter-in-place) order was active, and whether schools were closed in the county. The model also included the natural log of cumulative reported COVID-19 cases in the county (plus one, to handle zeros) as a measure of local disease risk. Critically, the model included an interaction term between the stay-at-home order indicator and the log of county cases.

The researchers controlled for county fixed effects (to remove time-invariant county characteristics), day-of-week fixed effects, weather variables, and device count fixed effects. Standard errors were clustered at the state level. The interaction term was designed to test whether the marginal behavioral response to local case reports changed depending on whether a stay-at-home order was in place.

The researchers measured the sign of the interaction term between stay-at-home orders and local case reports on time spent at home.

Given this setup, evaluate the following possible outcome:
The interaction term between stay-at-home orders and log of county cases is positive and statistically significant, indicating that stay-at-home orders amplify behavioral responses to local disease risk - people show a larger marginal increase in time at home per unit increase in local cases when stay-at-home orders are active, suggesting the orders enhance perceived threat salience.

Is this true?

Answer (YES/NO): NO